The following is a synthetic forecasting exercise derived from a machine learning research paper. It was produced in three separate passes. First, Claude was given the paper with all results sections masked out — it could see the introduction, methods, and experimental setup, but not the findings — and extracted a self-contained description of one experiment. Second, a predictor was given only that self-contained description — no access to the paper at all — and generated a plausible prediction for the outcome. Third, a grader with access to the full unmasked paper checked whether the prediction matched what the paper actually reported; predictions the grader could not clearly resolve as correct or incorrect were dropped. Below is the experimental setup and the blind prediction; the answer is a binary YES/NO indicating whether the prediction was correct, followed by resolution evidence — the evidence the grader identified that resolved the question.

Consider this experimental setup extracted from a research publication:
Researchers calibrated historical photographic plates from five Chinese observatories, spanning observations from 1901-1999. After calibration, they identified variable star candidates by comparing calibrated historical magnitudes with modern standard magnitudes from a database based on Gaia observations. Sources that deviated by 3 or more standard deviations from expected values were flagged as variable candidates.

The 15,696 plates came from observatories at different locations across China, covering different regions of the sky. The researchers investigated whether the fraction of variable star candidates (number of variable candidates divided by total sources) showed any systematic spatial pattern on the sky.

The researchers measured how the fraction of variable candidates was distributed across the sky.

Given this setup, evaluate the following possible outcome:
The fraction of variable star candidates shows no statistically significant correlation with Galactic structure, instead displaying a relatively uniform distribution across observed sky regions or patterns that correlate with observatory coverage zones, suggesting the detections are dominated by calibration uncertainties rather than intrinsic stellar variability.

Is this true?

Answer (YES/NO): NO